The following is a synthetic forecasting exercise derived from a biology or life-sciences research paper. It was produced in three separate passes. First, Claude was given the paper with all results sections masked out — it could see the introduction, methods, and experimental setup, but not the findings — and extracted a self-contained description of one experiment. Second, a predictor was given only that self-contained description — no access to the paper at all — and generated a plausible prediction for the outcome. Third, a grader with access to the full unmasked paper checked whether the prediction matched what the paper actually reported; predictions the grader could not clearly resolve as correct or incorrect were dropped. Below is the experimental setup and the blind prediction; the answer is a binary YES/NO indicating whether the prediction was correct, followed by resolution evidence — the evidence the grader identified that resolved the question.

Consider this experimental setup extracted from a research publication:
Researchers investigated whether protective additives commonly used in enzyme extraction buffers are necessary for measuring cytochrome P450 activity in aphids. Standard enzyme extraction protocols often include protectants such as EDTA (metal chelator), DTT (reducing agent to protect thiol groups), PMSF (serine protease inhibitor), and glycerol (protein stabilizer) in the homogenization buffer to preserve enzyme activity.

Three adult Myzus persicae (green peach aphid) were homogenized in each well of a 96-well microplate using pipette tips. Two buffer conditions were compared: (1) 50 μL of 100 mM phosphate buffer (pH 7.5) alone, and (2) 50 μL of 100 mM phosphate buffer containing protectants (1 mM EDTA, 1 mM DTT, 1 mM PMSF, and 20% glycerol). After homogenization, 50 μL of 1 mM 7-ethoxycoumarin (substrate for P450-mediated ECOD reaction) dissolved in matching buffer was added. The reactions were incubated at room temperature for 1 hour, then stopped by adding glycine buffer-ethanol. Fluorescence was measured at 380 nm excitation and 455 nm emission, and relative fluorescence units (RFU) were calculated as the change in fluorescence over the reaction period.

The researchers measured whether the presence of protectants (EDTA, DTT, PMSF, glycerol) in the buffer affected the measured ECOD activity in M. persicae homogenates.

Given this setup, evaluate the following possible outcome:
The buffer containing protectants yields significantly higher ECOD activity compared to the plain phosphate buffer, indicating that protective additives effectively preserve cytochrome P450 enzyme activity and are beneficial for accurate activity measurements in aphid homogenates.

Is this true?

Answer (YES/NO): NO